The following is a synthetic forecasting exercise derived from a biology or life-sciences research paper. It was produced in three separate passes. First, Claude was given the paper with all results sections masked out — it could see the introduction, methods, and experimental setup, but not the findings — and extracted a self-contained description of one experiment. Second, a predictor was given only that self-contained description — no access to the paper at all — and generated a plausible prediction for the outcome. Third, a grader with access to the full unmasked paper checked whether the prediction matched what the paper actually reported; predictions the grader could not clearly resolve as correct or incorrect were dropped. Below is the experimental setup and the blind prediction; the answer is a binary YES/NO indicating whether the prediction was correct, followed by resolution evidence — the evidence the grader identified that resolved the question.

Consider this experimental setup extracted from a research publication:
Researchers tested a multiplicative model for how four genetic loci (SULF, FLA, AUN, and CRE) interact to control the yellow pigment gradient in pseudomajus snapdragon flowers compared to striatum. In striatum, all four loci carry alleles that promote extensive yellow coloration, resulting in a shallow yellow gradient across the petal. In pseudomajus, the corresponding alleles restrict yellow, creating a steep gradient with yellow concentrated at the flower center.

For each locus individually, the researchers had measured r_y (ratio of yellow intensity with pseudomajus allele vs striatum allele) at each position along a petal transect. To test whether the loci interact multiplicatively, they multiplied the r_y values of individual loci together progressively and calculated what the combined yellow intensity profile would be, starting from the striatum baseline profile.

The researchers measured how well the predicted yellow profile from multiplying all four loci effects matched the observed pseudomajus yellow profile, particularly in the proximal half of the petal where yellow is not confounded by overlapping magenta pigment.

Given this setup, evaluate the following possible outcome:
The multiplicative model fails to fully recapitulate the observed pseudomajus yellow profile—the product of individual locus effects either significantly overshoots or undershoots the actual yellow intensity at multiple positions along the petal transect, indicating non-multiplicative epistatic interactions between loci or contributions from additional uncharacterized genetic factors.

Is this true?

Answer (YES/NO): NO